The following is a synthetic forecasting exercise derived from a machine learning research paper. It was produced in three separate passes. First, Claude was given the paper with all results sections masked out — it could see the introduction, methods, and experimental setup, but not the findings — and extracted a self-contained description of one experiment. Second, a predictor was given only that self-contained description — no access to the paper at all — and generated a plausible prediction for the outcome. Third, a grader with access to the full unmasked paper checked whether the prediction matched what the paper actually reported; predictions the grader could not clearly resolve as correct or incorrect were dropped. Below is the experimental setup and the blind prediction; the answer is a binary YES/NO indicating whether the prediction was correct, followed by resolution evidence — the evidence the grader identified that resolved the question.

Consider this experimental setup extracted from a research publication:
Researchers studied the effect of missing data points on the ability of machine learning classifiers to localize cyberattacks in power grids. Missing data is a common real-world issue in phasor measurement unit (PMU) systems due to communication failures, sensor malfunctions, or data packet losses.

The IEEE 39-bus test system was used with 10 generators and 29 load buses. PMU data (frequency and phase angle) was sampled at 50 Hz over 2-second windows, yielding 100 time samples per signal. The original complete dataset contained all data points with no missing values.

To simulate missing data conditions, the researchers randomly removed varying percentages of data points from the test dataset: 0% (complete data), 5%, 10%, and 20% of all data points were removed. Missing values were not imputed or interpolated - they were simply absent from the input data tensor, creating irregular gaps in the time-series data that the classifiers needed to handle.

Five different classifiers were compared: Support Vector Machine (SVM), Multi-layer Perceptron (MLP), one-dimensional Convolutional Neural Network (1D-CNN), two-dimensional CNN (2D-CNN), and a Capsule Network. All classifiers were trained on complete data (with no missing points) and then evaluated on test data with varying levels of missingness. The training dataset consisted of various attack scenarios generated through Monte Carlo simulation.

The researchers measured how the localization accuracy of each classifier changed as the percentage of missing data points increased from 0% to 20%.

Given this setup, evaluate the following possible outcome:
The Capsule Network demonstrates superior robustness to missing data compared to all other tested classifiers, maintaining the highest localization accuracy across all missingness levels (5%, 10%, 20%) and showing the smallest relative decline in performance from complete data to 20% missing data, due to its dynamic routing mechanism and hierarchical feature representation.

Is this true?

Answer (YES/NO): NO